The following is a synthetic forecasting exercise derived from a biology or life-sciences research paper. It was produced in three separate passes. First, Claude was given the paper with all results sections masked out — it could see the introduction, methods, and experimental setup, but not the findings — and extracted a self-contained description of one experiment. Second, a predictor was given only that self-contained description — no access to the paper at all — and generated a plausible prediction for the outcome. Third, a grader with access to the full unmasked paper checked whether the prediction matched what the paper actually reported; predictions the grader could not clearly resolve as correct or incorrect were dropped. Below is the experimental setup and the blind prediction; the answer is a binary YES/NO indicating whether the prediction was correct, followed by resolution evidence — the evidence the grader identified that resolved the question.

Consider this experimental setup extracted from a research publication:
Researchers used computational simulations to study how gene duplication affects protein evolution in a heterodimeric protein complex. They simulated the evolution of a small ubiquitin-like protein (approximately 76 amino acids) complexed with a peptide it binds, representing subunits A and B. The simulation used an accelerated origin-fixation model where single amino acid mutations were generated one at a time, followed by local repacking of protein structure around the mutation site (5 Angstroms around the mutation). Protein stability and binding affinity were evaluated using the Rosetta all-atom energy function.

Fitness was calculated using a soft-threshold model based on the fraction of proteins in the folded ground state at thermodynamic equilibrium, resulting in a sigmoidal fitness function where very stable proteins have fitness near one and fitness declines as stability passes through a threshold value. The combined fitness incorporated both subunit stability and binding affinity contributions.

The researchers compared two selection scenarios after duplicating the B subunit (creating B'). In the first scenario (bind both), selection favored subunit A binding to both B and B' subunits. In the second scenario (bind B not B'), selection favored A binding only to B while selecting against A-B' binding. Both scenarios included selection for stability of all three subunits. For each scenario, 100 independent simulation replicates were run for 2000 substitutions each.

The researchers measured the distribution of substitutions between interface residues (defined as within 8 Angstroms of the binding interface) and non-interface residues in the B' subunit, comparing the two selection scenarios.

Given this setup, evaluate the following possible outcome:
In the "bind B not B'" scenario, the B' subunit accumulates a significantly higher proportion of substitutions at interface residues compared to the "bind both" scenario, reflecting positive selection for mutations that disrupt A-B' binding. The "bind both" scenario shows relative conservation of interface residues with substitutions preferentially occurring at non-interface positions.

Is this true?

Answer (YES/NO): YES